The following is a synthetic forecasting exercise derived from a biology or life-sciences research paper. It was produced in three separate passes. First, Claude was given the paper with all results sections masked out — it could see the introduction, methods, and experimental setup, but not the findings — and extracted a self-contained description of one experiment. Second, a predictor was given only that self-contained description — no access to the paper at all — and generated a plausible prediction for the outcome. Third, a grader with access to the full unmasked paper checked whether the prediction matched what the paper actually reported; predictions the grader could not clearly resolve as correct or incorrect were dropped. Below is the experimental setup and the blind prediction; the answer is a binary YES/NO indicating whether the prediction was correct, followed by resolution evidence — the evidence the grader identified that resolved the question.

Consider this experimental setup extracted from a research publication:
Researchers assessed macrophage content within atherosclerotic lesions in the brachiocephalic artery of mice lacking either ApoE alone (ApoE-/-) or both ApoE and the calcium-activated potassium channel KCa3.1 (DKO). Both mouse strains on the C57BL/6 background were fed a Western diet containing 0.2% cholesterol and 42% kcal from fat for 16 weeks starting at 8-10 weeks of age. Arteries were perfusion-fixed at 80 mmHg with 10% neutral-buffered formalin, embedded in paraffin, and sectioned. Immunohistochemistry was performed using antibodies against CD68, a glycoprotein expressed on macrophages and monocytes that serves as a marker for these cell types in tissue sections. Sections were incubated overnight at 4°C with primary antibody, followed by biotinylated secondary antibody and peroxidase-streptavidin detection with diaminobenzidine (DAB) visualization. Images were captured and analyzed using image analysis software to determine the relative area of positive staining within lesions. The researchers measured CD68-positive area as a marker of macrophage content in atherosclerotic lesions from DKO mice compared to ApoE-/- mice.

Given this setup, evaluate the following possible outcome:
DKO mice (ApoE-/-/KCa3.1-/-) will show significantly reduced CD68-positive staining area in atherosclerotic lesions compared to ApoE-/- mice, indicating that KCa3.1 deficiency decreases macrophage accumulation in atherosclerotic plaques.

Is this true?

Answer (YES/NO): YES